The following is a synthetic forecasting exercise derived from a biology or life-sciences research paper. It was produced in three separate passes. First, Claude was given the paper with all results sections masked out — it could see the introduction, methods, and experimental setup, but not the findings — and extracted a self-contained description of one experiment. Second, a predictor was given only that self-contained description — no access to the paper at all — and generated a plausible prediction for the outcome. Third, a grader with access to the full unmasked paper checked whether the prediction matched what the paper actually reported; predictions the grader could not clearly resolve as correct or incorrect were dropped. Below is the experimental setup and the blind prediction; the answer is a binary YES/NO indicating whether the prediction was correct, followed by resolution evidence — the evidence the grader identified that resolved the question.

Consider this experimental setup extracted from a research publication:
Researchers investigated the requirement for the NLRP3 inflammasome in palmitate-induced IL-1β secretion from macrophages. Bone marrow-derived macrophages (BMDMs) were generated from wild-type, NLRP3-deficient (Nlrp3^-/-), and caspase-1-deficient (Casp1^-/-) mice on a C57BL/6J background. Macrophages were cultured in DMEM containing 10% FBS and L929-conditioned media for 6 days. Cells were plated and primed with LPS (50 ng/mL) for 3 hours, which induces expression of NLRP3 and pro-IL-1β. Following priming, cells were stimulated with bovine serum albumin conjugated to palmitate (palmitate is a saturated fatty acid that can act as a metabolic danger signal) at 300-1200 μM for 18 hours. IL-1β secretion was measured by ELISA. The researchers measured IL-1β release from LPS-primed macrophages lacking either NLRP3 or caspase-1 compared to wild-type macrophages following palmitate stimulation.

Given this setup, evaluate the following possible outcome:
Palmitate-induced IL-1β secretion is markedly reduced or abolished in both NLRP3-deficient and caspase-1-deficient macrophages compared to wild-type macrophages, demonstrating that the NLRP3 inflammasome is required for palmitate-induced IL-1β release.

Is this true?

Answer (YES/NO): YES